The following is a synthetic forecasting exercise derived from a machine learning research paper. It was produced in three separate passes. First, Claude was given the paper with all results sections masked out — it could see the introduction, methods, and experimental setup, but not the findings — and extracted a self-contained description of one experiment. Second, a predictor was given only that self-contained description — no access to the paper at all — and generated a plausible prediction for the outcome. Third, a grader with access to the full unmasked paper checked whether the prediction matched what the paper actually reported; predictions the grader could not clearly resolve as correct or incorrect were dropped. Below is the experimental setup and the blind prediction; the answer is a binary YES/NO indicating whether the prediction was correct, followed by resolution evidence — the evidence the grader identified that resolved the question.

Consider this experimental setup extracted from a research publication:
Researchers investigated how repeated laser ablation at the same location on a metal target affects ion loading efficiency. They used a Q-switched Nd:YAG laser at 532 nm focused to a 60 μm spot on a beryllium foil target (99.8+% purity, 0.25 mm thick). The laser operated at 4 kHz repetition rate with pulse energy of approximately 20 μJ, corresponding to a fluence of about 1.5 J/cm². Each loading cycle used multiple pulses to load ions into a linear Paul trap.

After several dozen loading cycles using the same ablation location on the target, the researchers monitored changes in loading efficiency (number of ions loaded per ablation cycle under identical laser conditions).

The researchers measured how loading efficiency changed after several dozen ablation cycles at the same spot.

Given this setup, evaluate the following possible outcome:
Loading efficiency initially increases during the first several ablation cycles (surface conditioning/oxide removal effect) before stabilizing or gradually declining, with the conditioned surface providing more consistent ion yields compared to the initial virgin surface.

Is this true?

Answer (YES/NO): NO